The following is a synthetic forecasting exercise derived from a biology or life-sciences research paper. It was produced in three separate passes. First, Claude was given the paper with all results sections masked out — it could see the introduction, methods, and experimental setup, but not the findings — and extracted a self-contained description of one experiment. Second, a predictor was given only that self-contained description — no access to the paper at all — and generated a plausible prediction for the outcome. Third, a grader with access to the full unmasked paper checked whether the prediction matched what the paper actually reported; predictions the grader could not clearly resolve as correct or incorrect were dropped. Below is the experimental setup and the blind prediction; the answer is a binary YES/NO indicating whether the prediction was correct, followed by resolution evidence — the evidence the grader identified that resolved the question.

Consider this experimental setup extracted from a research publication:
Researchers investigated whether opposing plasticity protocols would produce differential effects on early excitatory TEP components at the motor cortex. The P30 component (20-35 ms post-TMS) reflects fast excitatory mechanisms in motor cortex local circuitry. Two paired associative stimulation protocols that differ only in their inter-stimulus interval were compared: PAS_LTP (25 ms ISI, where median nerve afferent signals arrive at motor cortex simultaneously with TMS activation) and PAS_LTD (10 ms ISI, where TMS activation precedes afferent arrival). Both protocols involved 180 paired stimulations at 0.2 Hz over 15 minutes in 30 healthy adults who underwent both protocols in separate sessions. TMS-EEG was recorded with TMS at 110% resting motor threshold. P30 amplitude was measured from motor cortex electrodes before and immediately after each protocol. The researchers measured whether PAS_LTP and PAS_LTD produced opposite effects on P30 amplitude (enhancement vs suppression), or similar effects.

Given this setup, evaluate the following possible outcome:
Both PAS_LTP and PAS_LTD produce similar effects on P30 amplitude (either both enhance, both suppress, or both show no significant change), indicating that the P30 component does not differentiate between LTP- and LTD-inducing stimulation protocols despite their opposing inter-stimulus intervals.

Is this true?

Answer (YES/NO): NO